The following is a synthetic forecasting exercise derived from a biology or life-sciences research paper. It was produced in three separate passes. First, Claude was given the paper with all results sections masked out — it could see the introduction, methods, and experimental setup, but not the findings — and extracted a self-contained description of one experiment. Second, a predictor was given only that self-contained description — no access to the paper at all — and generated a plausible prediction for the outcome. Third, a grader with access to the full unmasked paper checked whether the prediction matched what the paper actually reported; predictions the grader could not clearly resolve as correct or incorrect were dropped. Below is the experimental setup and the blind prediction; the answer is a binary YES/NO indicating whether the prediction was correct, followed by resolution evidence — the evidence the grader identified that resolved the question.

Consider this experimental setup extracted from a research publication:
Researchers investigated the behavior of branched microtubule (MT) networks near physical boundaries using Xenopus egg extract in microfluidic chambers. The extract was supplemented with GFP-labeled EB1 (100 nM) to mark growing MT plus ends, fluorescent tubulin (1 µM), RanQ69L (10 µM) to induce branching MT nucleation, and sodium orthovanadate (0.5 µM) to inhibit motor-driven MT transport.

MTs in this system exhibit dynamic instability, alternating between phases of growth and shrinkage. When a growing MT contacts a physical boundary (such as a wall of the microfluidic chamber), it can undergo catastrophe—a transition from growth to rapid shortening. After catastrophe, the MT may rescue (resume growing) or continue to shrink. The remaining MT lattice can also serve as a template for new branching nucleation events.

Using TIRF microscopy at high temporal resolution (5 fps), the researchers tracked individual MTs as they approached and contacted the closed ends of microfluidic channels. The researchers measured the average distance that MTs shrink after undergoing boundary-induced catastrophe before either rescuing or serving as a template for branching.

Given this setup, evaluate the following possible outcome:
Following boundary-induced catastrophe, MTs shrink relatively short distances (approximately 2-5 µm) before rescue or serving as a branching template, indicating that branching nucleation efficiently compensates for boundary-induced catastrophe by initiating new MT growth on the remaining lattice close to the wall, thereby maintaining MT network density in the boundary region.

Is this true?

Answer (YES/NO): NO